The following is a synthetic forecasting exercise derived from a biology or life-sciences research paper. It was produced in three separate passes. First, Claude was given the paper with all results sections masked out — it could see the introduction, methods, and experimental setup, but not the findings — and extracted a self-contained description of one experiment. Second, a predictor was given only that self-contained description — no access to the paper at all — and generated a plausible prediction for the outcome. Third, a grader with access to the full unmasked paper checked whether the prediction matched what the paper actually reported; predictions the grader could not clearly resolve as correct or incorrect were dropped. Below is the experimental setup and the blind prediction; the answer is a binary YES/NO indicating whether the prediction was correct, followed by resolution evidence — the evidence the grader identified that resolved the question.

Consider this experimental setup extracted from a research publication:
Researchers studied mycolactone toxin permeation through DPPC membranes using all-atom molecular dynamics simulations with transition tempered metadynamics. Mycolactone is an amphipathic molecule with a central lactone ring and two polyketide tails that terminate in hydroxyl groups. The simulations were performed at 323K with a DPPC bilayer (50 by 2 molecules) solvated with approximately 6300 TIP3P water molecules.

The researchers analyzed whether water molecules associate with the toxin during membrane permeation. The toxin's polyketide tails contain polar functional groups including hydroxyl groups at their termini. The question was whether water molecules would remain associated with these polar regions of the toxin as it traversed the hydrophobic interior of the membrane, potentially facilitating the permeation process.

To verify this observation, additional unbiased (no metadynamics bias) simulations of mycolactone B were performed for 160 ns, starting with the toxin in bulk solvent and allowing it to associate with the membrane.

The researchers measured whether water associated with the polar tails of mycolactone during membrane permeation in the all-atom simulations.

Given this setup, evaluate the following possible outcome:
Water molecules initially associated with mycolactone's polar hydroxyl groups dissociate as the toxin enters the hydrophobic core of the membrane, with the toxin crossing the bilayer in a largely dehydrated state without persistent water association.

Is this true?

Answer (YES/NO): NO